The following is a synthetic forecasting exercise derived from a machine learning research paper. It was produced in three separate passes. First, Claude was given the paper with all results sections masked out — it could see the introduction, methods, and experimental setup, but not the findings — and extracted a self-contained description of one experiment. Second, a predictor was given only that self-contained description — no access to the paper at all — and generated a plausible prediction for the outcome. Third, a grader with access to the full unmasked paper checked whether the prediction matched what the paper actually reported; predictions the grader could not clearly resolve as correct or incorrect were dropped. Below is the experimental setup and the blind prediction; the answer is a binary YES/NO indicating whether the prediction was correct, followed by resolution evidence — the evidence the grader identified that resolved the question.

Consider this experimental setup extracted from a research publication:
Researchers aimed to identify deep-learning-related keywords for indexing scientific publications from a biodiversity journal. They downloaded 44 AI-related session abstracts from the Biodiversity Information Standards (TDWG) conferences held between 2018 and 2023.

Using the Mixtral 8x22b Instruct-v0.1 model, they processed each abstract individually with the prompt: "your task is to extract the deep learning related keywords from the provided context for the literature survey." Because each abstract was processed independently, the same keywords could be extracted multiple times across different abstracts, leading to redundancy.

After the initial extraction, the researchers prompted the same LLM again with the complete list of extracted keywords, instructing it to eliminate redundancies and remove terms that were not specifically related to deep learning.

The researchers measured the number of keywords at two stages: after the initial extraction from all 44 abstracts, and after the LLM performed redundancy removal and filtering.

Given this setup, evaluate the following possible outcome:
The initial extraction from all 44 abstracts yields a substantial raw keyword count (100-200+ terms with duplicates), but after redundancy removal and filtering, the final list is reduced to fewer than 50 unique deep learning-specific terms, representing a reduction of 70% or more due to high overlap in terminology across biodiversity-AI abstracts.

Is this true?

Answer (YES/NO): NO